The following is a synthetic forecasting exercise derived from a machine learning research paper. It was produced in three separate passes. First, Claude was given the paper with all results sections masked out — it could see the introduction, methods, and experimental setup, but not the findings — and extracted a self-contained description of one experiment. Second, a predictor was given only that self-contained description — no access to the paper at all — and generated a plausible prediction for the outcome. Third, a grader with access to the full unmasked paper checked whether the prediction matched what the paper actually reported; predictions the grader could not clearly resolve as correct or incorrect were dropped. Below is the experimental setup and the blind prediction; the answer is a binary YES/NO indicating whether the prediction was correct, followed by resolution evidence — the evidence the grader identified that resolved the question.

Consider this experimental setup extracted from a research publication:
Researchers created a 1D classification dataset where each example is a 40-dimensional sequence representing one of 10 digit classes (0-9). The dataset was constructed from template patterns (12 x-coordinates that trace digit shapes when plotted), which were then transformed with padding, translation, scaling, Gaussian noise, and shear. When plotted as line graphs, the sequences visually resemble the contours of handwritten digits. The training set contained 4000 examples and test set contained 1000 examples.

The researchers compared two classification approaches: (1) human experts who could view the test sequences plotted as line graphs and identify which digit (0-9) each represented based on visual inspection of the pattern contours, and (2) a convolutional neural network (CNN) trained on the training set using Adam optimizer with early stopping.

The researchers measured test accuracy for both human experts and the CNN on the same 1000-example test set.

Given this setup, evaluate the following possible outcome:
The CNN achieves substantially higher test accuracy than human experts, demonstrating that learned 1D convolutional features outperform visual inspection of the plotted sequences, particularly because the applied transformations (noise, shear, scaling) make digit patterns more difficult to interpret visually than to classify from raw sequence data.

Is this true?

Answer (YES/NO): NO